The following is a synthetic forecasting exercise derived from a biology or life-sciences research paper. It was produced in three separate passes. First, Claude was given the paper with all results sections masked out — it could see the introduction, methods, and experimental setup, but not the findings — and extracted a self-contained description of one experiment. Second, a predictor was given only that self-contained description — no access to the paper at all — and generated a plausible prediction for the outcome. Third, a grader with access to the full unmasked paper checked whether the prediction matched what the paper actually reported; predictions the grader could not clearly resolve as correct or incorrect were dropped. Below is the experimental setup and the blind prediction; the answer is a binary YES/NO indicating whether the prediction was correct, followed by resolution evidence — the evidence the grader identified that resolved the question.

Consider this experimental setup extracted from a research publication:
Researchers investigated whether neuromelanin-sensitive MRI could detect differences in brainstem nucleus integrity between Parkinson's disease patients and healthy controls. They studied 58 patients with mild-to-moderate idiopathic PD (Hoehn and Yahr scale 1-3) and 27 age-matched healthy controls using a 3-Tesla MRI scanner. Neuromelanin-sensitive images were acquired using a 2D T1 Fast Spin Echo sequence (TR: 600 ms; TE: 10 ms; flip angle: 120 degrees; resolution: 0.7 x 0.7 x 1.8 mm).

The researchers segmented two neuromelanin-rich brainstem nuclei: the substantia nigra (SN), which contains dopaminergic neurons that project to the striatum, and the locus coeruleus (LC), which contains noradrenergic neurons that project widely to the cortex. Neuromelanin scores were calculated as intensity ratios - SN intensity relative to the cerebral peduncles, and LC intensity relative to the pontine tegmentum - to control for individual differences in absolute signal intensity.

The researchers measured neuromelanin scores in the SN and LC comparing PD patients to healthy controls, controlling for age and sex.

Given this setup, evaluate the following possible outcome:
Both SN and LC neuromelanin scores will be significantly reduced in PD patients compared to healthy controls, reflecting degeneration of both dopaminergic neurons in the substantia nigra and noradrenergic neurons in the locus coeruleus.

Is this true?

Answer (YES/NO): YES